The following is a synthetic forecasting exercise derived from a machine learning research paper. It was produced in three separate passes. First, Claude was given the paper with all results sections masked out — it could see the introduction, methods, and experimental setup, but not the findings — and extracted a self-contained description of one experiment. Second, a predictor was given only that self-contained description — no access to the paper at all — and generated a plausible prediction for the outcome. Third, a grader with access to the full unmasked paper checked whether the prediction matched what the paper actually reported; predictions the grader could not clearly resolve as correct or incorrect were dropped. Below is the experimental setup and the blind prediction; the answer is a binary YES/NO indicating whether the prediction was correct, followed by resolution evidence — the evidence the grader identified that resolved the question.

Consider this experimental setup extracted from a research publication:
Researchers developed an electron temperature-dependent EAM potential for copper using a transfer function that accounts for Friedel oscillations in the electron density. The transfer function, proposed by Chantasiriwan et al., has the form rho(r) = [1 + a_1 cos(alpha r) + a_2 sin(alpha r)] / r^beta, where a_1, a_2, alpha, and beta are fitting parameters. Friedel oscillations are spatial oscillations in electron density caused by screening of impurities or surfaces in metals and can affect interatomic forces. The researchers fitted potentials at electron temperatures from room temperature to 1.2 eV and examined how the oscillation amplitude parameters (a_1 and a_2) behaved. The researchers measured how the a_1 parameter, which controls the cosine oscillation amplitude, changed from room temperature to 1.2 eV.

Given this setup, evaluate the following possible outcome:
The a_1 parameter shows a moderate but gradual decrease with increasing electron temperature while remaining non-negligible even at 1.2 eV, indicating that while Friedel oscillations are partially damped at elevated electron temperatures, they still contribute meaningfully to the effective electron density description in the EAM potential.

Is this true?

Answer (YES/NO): NO